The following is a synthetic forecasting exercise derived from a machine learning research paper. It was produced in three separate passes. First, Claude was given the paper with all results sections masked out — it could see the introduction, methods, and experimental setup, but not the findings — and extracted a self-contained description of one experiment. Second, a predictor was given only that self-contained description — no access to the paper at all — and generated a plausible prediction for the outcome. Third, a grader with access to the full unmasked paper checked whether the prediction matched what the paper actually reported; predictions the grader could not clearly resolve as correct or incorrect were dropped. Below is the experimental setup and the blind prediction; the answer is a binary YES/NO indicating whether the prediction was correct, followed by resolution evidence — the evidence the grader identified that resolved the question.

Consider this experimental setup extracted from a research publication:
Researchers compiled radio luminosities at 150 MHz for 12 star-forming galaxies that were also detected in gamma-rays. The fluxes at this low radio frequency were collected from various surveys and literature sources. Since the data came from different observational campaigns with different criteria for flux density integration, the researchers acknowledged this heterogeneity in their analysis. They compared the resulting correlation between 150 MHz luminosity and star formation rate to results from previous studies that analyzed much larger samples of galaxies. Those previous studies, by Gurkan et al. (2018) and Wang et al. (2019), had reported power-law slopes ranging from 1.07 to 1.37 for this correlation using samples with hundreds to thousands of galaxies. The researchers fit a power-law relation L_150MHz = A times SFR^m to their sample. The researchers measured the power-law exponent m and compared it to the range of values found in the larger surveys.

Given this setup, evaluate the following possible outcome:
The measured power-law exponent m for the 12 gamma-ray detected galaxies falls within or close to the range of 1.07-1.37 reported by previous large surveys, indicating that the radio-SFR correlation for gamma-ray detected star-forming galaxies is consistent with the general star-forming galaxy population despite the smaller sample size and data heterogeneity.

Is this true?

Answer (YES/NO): NO